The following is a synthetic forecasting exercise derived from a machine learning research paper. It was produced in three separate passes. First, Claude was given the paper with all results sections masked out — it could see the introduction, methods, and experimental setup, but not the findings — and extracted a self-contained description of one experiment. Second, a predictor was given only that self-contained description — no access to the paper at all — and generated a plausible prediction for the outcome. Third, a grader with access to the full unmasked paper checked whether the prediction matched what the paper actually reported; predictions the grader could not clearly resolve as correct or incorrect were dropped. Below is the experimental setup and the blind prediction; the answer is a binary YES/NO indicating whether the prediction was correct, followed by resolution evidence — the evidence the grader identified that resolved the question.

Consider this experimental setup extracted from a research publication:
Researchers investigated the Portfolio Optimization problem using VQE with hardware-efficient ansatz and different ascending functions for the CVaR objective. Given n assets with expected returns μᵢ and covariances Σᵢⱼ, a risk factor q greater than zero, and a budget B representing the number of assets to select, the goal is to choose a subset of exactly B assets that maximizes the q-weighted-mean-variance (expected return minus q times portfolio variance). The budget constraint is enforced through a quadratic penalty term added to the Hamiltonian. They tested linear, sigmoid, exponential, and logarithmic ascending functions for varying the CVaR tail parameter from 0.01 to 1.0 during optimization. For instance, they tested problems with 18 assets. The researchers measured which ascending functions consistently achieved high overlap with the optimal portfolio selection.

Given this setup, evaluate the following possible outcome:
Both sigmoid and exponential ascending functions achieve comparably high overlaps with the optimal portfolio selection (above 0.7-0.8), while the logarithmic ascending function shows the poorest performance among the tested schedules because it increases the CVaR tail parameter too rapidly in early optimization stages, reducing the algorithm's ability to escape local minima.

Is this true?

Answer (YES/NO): NO